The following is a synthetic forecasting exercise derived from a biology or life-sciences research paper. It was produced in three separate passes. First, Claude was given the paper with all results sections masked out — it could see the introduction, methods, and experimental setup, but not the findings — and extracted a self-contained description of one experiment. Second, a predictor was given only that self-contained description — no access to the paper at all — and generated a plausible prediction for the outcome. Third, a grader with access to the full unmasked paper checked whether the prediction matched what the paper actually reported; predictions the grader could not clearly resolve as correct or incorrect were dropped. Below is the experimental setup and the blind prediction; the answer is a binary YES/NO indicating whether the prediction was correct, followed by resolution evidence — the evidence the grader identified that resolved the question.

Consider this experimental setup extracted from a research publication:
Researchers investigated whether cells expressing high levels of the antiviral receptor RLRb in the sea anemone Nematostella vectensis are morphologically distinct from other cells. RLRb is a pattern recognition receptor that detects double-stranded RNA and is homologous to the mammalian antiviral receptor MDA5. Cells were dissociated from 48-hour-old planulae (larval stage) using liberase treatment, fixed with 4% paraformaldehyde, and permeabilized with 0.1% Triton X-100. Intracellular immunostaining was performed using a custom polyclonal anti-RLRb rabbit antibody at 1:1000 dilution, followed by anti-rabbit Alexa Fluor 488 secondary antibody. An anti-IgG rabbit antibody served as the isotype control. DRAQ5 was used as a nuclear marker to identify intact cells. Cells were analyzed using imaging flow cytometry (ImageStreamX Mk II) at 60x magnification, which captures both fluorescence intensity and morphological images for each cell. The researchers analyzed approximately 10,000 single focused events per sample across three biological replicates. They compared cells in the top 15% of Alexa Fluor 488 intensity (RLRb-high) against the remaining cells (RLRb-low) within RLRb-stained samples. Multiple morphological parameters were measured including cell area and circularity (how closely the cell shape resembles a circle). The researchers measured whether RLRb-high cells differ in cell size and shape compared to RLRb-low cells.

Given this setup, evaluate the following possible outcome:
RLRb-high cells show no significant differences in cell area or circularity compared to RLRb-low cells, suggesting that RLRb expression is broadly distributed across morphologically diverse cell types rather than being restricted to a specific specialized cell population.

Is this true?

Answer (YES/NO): NO